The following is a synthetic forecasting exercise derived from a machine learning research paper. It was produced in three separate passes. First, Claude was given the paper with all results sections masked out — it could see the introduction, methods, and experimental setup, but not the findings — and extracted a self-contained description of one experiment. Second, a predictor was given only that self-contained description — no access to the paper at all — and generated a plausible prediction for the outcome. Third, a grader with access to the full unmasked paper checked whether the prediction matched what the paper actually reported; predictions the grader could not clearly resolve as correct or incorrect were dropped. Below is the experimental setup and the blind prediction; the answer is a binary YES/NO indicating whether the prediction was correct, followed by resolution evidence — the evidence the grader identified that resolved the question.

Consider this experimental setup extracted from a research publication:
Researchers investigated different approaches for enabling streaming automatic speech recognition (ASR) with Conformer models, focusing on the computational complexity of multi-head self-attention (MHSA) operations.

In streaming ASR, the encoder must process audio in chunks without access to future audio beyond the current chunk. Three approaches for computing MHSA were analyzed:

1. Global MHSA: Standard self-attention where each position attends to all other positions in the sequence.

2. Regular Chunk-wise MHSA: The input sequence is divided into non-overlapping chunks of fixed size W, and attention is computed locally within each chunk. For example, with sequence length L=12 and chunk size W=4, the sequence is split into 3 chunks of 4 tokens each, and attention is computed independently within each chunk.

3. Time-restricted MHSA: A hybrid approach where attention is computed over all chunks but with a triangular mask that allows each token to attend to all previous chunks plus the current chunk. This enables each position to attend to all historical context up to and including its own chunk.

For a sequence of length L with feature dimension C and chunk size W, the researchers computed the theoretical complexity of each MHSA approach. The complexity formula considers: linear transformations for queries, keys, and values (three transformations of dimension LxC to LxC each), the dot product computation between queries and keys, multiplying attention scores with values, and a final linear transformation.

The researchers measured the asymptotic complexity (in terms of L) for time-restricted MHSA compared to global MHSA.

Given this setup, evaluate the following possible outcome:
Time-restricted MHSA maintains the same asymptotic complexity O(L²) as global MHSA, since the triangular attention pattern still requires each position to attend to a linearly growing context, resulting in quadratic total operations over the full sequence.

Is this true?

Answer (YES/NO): YES